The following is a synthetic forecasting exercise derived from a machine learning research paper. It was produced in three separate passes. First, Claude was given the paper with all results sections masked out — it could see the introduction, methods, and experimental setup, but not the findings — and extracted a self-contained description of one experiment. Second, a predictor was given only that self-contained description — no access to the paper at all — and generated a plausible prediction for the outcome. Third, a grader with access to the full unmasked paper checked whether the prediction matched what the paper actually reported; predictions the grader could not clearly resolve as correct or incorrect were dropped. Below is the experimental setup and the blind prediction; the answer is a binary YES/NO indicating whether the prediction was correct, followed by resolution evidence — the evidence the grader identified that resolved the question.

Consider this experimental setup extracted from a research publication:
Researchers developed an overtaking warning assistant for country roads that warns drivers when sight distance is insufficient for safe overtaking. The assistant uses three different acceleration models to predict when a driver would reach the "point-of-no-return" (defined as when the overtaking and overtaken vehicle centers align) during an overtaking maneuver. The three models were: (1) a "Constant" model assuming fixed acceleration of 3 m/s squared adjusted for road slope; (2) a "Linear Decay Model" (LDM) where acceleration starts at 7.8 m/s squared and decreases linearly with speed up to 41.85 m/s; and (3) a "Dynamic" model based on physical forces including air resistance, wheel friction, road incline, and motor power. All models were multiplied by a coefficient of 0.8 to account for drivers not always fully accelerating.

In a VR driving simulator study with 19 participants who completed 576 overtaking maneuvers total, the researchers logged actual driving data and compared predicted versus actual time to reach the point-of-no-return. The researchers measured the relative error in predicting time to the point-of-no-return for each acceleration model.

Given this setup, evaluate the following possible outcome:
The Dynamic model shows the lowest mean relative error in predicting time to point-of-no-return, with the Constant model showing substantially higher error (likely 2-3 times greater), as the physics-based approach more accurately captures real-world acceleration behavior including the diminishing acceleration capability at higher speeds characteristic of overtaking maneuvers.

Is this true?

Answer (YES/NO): NO